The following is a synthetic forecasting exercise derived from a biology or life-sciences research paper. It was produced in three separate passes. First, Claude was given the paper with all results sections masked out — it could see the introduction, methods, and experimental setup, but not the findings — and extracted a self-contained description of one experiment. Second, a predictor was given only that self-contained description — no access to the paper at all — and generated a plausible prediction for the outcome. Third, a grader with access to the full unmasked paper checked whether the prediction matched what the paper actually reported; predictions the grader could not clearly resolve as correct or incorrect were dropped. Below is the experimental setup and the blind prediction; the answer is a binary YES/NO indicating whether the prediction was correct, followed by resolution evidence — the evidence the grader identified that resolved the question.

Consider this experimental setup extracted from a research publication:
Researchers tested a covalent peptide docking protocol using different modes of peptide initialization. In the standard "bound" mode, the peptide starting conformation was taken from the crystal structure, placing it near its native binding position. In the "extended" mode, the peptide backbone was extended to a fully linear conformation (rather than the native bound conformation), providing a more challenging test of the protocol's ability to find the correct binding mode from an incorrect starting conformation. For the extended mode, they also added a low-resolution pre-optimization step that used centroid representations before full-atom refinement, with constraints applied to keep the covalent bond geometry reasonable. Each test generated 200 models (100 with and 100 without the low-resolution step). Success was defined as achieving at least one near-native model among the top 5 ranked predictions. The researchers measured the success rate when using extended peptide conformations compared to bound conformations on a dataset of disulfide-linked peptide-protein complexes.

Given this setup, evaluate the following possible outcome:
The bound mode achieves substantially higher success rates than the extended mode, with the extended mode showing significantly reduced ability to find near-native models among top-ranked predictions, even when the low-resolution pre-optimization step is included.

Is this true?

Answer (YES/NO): YES